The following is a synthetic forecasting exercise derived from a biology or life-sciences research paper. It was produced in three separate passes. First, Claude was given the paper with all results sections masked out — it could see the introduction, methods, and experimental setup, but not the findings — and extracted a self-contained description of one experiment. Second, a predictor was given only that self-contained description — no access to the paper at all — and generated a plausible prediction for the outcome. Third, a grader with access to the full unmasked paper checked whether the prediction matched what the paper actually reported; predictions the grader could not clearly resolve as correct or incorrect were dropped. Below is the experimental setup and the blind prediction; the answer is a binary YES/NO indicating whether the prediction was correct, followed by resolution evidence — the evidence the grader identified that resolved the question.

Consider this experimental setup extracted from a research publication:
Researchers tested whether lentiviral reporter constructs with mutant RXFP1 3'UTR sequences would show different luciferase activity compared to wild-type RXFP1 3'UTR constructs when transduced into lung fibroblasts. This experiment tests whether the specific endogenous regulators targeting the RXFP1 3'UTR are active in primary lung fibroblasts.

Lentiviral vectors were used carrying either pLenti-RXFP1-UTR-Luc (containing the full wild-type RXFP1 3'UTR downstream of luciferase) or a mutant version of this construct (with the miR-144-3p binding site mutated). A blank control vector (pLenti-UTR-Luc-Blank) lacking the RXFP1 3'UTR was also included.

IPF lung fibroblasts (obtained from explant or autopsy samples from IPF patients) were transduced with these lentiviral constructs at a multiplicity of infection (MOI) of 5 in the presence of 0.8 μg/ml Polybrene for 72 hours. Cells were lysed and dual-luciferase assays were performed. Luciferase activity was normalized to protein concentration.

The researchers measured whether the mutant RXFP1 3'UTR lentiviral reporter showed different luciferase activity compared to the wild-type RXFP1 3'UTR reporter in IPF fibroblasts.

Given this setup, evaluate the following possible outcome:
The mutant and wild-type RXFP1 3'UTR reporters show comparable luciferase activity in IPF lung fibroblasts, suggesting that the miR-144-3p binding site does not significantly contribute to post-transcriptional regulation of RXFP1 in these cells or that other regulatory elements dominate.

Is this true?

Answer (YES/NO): NO